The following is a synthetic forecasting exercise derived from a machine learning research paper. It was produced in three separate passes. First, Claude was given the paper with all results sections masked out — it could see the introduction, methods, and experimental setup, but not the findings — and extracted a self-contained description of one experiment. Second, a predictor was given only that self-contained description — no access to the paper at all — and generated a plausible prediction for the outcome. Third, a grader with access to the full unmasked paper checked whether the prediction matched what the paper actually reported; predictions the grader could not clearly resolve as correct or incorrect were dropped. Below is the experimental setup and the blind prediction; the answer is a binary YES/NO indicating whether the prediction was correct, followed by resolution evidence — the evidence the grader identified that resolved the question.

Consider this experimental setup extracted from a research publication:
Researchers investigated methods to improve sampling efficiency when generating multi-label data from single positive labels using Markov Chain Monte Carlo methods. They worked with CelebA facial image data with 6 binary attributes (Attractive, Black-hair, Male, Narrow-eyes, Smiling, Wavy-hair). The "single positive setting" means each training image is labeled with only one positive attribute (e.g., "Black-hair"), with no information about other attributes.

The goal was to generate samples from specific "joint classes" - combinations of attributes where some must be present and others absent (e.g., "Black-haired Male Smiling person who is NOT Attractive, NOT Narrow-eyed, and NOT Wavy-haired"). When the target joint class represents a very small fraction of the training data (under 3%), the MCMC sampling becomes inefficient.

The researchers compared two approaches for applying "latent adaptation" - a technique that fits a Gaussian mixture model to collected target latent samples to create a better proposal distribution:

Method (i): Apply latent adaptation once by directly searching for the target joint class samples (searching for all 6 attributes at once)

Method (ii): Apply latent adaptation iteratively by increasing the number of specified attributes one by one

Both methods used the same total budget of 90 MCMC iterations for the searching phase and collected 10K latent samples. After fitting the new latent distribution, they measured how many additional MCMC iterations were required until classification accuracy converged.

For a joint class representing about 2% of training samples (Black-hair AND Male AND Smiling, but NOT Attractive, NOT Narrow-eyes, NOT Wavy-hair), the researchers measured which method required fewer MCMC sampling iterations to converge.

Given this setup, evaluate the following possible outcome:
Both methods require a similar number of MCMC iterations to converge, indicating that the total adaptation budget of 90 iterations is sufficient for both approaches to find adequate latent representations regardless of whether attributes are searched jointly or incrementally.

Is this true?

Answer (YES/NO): NO